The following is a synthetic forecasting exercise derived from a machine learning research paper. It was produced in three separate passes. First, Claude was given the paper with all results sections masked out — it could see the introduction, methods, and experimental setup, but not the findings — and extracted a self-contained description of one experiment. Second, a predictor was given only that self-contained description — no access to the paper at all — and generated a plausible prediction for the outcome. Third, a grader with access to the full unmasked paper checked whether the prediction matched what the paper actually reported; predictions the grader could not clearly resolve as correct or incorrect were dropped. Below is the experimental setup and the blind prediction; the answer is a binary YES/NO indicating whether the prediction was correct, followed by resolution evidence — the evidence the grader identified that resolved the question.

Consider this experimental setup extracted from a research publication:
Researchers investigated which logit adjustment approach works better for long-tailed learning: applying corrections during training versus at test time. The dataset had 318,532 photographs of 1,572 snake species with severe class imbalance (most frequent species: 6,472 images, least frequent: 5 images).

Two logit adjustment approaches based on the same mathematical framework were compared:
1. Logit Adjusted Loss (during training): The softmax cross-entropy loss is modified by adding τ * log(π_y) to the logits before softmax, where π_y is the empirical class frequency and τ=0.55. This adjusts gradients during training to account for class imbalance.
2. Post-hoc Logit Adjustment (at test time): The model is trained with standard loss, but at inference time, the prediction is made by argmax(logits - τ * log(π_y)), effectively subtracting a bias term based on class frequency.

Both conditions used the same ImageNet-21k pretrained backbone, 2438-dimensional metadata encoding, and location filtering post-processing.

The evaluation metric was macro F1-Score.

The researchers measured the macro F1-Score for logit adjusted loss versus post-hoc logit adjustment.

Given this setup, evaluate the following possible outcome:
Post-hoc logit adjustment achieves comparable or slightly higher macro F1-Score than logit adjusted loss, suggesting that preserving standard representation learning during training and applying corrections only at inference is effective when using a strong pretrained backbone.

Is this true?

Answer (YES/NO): YES